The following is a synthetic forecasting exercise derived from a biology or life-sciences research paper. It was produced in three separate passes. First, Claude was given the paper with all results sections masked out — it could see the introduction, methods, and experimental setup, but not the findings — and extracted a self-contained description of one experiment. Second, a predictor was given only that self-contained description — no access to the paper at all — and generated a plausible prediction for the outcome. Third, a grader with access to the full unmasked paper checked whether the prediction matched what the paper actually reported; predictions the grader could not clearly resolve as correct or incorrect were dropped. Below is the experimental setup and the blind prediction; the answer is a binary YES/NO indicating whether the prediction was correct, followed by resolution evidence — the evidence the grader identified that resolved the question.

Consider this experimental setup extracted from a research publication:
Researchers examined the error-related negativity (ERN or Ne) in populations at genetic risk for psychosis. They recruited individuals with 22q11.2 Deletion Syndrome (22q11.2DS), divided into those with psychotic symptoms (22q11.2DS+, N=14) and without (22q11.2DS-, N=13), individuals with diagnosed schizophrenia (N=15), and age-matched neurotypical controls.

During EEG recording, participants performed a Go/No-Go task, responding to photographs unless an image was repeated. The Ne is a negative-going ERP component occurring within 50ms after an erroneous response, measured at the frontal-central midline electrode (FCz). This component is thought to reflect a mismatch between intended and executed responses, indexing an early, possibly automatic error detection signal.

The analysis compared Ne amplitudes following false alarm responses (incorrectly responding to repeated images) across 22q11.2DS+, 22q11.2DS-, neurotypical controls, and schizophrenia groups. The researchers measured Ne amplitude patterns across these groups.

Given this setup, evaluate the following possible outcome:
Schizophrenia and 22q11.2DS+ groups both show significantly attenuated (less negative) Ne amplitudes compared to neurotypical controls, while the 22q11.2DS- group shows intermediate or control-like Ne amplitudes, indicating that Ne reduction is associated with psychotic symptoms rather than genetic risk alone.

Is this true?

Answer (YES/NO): YES